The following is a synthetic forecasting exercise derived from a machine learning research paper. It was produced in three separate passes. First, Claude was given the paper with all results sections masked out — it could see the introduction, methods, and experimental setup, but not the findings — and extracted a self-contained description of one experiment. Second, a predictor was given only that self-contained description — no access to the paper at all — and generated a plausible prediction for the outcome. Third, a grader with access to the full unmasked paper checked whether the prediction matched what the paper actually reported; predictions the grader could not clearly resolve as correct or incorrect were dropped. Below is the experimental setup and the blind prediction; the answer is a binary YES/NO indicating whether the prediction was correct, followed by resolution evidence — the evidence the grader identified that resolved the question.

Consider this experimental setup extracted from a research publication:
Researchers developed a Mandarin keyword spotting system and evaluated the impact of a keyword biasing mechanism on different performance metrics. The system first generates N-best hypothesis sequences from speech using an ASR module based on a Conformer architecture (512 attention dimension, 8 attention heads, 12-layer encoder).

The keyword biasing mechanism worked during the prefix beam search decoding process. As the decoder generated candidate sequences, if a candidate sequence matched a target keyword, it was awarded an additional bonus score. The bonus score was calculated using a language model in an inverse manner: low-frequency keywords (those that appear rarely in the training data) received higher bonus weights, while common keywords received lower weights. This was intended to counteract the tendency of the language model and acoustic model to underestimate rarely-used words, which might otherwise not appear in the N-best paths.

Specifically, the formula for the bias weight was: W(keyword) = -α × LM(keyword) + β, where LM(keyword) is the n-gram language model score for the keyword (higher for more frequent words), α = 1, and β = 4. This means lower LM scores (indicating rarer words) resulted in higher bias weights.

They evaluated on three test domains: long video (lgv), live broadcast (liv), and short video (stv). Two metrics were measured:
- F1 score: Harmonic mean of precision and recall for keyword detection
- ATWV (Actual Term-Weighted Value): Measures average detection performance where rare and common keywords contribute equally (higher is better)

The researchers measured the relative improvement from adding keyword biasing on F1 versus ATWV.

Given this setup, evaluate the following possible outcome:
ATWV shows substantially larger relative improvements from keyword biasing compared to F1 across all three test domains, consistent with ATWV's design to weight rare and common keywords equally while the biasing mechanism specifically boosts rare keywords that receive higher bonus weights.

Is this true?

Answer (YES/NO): YES